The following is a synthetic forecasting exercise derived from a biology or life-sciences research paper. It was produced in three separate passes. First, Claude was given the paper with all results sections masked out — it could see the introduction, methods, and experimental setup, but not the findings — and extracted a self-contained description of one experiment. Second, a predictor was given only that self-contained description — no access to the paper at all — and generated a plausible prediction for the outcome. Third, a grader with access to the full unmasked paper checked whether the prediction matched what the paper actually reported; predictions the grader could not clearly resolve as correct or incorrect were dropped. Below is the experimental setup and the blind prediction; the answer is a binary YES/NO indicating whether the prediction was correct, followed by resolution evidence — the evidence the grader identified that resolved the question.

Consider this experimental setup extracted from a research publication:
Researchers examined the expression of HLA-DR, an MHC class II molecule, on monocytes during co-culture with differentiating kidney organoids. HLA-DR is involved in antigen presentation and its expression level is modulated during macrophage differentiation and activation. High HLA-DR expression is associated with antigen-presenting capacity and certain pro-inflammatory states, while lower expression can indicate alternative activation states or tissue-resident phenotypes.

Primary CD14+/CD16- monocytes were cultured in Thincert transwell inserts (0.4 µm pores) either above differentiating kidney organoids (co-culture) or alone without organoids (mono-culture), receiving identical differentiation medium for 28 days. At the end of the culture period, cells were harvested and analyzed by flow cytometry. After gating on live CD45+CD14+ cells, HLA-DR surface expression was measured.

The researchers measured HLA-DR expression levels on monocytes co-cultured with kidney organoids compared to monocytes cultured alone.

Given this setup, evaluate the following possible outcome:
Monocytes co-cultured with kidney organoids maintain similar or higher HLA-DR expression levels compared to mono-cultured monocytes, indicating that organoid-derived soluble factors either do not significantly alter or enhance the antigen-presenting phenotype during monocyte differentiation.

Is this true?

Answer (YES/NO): YES